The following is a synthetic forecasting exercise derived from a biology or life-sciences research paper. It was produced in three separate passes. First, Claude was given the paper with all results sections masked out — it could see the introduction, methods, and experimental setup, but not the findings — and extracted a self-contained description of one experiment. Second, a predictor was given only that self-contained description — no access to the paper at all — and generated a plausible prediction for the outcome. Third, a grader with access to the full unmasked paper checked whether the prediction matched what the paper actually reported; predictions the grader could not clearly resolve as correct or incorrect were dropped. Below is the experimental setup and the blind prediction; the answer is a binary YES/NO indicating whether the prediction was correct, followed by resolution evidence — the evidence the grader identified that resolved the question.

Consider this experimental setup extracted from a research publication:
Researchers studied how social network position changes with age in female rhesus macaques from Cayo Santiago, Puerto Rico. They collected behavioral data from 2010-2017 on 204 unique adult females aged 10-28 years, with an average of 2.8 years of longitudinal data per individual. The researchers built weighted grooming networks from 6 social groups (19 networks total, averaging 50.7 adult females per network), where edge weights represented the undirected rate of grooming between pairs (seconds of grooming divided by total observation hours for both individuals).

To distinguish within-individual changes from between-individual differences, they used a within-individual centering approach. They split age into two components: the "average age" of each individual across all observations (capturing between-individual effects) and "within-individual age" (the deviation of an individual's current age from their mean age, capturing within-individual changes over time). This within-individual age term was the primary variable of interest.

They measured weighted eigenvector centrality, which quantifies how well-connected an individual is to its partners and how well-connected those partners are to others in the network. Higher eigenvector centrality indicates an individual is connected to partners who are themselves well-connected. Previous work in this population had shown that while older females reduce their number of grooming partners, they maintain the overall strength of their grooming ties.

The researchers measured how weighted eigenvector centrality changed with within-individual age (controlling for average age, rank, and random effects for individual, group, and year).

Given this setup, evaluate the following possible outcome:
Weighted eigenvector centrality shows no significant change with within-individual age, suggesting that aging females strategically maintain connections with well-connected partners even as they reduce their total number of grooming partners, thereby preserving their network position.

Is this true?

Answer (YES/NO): YES